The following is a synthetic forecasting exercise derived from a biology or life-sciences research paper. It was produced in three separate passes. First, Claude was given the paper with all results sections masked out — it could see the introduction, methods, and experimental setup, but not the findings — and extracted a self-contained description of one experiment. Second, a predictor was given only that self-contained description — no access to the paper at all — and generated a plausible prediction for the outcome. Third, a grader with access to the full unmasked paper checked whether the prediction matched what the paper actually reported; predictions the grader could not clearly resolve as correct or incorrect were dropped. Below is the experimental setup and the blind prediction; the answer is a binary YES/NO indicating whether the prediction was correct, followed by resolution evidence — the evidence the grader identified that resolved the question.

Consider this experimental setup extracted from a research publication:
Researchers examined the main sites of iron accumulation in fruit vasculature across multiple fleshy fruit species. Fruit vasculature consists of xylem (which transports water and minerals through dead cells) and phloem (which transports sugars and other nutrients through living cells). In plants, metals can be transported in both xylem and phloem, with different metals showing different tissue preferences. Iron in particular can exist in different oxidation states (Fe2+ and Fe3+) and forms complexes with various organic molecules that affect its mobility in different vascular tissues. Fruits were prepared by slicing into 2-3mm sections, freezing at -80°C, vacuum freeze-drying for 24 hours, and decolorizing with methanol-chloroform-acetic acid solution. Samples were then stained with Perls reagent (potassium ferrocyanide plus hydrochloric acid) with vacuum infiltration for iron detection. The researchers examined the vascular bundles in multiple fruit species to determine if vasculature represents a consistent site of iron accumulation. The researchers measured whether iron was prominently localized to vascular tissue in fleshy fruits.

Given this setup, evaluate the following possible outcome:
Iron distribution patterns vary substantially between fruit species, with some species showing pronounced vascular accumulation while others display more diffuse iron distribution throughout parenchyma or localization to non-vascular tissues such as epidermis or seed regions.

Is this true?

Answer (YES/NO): YES